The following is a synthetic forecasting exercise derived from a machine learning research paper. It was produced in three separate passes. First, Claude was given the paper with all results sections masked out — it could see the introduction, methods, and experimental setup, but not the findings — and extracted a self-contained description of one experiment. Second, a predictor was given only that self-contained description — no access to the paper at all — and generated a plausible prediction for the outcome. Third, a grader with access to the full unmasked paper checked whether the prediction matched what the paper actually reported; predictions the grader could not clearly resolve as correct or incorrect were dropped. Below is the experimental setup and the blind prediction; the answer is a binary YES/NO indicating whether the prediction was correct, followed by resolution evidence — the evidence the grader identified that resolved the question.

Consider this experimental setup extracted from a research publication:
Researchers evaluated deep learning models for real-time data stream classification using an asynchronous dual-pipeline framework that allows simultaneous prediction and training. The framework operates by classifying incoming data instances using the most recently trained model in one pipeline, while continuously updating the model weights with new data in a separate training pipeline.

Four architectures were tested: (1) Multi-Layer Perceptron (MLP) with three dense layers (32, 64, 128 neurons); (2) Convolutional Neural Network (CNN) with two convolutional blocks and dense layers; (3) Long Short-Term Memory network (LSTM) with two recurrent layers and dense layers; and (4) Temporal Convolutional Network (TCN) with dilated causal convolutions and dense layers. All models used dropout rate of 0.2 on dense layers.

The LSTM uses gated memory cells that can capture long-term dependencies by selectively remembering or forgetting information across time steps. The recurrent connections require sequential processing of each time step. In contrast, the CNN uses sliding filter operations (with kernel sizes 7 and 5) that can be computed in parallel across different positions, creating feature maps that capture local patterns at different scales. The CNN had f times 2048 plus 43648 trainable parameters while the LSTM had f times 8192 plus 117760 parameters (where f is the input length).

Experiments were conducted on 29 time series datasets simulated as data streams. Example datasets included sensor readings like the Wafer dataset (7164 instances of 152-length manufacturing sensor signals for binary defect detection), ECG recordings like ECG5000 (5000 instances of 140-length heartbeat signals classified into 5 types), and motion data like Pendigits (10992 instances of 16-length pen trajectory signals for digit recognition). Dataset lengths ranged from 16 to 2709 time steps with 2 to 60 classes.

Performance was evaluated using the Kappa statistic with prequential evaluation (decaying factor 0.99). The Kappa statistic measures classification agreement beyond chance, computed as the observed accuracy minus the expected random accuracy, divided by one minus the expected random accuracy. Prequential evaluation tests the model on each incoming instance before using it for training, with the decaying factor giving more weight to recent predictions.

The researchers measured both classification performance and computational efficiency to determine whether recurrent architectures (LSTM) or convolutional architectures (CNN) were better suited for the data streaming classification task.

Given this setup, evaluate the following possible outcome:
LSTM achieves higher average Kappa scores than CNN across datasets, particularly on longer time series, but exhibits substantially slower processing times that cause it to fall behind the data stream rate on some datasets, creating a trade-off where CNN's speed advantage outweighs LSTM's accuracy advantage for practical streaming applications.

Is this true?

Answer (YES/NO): NO